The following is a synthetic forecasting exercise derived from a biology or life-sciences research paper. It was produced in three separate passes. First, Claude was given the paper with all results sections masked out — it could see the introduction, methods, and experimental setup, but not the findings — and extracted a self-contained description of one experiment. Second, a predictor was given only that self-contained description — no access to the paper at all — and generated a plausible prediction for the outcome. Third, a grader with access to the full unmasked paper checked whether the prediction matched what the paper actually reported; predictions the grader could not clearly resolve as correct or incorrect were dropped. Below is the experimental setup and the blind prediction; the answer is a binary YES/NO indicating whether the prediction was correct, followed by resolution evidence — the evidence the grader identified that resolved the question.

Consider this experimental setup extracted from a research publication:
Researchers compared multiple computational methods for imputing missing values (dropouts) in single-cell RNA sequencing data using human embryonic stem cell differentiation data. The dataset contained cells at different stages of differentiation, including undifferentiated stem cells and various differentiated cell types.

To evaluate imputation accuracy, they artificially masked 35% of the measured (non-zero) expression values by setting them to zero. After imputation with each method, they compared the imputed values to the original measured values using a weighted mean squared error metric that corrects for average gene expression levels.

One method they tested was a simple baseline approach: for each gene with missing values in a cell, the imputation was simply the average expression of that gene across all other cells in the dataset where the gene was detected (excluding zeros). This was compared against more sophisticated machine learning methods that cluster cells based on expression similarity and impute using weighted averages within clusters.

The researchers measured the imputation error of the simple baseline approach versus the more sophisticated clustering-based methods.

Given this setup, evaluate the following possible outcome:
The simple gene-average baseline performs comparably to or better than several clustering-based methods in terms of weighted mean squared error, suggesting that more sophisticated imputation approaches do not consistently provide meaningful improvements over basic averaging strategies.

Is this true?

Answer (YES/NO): YES